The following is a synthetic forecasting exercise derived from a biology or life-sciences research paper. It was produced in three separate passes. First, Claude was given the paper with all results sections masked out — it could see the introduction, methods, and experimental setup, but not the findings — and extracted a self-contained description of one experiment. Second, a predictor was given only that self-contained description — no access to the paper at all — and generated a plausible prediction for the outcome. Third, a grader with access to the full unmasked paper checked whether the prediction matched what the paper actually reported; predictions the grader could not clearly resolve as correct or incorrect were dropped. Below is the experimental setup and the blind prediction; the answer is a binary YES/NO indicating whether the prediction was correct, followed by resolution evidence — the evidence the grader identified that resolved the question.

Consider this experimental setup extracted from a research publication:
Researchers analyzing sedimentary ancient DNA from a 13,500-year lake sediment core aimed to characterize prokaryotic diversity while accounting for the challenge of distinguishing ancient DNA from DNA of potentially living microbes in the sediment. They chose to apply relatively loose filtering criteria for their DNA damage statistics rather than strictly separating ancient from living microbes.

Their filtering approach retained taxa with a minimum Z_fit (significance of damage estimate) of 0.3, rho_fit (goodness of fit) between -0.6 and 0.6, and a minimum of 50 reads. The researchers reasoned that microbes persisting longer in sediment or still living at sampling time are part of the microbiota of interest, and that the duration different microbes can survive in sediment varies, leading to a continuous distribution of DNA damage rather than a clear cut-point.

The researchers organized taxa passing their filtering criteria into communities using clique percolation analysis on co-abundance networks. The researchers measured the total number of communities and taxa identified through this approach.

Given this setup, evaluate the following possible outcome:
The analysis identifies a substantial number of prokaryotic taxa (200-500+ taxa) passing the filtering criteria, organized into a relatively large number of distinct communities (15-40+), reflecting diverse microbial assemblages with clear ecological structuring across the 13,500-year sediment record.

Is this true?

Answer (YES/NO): NO